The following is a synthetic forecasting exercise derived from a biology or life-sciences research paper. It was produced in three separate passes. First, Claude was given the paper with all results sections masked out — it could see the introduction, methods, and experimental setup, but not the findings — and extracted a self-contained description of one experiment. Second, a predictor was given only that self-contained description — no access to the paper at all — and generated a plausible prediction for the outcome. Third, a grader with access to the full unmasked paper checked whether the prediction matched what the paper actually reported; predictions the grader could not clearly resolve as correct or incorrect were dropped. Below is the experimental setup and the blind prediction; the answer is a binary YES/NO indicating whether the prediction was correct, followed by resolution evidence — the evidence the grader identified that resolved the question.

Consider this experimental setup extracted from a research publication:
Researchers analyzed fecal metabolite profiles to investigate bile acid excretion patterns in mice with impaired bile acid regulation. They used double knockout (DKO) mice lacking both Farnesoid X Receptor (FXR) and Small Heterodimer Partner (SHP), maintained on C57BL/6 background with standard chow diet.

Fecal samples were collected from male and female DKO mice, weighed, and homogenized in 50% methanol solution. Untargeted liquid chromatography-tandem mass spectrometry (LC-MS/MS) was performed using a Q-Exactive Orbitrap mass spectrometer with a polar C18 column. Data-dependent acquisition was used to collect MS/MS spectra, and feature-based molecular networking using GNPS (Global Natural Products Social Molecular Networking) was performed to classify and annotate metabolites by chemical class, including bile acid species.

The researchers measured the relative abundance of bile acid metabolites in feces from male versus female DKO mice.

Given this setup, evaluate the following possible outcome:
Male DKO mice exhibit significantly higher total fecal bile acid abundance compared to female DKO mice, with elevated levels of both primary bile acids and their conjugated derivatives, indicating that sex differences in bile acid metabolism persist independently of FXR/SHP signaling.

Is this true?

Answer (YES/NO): NO